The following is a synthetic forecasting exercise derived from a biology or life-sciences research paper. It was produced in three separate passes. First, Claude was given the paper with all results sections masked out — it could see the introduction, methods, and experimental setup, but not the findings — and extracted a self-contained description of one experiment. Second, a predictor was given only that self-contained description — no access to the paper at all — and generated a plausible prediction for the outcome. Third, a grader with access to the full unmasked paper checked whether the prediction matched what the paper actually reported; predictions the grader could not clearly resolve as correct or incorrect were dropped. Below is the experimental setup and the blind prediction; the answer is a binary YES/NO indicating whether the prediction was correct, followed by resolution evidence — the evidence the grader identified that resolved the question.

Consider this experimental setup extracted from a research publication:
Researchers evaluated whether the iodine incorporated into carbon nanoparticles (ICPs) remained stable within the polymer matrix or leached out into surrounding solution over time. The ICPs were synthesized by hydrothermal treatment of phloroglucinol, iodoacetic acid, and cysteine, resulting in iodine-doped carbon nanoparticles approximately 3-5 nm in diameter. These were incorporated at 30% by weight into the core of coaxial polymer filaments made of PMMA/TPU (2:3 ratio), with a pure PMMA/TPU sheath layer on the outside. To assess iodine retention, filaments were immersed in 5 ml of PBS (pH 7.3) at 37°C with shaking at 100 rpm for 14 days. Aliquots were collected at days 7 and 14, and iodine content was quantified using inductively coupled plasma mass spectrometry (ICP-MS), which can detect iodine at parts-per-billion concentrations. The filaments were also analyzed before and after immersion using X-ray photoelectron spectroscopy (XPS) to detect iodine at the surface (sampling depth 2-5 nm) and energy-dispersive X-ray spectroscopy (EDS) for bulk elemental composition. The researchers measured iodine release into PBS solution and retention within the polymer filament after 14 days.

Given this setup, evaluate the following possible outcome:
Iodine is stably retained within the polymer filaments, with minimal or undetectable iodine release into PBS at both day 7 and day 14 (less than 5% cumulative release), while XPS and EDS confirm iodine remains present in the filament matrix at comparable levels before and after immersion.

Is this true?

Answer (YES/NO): NO